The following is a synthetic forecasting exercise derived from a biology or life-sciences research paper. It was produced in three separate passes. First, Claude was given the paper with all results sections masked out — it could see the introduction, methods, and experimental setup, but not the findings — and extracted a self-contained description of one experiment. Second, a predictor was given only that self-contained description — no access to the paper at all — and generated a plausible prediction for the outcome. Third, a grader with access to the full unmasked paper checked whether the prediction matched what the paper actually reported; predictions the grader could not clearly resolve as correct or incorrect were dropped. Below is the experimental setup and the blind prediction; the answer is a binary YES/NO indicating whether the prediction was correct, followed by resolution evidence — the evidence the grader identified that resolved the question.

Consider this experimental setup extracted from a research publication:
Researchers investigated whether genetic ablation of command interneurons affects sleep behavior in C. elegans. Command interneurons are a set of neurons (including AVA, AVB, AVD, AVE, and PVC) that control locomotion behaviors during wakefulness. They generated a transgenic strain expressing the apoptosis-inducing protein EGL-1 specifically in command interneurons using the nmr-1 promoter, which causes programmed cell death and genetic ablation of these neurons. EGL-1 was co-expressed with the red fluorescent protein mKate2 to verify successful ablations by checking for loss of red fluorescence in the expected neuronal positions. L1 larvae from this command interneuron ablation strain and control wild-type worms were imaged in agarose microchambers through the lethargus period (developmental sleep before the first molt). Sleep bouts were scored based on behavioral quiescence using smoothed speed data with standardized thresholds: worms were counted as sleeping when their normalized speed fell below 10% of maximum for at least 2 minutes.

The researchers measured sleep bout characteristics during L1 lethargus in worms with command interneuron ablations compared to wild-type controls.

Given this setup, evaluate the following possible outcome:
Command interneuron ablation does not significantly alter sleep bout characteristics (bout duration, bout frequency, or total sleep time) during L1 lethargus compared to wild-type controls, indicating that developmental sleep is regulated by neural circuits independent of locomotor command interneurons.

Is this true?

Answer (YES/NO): NO